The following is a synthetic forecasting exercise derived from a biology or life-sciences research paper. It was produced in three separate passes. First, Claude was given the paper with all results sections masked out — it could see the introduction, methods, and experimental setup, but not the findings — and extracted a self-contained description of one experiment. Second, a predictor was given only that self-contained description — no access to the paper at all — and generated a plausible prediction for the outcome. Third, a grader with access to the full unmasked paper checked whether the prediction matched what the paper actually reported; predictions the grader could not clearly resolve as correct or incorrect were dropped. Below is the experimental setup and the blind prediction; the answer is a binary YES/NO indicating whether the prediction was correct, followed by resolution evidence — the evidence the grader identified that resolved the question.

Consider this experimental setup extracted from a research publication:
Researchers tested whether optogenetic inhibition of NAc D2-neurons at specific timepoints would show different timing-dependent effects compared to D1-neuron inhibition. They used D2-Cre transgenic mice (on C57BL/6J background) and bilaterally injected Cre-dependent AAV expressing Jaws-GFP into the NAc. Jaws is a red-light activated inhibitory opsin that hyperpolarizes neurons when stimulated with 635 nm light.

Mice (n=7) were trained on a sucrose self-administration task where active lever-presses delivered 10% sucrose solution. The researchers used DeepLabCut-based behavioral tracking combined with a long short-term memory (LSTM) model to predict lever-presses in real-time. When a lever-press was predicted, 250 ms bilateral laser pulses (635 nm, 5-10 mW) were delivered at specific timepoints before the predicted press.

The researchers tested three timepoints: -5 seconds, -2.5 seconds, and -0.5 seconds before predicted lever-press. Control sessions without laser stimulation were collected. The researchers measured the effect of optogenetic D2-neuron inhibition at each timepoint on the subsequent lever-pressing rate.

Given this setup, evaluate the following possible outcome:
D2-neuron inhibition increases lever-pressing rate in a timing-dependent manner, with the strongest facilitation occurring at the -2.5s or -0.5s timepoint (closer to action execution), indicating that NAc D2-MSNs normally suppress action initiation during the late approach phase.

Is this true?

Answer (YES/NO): NO